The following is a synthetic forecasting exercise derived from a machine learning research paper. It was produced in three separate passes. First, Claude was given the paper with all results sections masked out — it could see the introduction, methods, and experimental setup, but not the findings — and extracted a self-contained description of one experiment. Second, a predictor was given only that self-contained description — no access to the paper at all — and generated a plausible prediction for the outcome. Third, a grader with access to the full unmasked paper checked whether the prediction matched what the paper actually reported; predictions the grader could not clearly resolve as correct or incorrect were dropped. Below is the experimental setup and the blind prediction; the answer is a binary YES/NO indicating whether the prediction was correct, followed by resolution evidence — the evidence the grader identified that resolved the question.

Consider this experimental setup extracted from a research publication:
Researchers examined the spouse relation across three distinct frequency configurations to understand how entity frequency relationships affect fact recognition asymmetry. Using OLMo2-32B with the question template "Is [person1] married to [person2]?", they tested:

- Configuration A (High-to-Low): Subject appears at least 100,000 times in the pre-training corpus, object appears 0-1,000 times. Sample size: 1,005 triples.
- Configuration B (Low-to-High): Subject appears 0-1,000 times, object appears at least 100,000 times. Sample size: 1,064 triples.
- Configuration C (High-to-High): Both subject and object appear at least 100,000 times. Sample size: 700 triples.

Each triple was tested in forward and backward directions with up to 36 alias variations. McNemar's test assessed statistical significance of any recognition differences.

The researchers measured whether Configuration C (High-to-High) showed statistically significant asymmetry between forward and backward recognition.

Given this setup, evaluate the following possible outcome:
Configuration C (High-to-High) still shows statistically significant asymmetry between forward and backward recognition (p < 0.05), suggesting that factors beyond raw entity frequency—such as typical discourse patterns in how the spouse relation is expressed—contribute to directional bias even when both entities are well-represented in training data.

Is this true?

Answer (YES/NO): NO